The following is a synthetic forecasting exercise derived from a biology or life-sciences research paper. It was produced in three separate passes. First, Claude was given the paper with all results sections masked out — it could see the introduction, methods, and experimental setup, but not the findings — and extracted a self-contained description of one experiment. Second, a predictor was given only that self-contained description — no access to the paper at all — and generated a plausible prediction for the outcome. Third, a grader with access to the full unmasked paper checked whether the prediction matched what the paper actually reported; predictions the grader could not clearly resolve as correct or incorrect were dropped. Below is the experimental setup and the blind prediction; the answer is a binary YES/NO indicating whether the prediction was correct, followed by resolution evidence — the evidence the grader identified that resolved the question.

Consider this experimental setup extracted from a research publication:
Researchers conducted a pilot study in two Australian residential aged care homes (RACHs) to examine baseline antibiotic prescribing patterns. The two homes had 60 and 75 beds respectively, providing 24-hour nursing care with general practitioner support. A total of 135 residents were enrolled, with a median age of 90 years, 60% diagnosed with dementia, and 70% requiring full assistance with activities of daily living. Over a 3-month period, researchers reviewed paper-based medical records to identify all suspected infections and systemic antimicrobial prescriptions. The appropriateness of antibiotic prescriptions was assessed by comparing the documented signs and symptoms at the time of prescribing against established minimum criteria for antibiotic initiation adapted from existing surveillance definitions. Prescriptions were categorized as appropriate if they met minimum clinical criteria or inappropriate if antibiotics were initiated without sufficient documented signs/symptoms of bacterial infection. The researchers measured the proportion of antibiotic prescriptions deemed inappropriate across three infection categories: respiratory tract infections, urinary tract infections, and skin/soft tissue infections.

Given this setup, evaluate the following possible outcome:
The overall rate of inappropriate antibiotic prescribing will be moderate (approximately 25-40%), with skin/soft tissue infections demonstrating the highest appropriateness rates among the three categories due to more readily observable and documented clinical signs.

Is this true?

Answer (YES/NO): NO